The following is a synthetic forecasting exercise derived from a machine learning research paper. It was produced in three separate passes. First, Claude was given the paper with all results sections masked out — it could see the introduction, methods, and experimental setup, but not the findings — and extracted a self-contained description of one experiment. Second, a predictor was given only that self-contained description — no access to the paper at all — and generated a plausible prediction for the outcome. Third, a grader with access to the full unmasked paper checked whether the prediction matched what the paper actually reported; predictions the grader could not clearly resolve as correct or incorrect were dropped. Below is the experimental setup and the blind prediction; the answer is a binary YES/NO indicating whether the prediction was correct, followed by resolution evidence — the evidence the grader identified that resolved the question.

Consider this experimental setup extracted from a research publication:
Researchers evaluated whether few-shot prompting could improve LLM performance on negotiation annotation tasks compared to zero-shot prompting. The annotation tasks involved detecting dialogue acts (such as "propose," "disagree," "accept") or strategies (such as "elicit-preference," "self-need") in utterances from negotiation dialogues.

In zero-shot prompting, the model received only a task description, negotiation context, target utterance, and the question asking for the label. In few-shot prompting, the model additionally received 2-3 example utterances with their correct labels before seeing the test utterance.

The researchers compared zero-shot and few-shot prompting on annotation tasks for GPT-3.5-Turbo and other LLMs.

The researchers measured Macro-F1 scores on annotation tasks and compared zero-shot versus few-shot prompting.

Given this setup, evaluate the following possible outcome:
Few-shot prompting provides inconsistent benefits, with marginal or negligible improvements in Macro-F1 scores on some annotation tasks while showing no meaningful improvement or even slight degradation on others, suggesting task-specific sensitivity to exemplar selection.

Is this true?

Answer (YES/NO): YES